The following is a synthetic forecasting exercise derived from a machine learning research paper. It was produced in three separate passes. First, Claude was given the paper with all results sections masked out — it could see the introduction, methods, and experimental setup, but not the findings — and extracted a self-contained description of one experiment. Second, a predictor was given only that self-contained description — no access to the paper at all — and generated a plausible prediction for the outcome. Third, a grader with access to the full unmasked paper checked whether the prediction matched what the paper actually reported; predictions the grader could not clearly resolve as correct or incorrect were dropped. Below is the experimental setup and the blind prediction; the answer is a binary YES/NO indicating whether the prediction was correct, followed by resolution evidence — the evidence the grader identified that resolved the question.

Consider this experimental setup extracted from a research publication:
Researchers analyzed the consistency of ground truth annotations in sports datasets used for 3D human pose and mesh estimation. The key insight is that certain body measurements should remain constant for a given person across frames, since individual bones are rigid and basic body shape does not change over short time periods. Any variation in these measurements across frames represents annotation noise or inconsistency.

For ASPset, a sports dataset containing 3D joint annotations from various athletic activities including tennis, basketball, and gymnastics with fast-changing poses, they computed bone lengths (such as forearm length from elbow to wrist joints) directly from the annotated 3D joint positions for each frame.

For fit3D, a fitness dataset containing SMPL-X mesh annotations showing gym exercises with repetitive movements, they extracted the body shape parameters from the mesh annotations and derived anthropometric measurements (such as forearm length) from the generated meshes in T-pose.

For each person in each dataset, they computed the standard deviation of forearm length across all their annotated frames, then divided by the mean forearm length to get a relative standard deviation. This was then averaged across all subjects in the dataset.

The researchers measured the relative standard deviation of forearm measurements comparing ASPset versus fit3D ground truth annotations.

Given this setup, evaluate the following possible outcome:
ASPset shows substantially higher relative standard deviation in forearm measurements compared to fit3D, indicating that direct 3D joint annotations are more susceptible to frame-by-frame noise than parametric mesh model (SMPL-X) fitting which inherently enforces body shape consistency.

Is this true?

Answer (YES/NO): YES